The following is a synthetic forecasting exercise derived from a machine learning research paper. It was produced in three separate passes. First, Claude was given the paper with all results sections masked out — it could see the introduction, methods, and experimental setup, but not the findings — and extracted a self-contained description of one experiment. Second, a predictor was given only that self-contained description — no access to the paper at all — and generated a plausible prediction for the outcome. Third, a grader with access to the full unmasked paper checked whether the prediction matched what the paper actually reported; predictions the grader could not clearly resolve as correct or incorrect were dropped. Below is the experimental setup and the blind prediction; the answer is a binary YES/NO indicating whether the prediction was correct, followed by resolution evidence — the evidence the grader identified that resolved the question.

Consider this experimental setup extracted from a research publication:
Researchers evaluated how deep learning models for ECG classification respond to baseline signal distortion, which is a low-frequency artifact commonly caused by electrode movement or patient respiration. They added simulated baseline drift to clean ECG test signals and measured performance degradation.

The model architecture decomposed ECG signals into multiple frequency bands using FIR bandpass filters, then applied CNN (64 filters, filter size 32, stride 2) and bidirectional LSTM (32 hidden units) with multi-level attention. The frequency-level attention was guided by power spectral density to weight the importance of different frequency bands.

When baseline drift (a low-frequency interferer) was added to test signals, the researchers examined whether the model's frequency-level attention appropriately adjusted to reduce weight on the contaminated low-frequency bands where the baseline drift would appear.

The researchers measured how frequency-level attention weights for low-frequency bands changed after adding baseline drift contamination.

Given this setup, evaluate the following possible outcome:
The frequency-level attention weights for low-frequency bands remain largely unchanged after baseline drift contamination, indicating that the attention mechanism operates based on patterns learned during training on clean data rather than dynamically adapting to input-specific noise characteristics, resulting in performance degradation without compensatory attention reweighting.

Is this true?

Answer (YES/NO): NO